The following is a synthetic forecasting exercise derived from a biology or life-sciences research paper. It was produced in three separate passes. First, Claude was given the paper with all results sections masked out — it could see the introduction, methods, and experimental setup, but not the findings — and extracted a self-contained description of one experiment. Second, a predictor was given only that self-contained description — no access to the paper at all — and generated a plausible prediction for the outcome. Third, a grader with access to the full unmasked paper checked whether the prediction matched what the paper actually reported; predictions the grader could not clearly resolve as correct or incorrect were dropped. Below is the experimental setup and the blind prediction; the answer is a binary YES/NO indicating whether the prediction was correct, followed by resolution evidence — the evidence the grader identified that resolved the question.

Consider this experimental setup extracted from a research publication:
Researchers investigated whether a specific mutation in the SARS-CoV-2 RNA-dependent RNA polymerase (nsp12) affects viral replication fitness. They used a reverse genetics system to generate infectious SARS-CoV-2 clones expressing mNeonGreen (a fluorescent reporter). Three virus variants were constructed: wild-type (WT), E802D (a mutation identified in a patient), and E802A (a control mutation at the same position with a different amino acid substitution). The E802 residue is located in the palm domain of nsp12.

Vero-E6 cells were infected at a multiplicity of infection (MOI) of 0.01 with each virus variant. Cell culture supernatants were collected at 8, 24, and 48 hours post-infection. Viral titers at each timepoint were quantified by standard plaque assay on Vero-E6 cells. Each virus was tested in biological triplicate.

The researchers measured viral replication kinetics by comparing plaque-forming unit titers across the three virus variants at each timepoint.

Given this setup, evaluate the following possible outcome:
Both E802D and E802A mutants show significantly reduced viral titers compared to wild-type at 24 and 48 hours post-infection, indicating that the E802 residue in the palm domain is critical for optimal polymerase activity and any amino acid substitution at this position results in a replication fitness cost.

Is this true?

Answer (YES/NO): YES